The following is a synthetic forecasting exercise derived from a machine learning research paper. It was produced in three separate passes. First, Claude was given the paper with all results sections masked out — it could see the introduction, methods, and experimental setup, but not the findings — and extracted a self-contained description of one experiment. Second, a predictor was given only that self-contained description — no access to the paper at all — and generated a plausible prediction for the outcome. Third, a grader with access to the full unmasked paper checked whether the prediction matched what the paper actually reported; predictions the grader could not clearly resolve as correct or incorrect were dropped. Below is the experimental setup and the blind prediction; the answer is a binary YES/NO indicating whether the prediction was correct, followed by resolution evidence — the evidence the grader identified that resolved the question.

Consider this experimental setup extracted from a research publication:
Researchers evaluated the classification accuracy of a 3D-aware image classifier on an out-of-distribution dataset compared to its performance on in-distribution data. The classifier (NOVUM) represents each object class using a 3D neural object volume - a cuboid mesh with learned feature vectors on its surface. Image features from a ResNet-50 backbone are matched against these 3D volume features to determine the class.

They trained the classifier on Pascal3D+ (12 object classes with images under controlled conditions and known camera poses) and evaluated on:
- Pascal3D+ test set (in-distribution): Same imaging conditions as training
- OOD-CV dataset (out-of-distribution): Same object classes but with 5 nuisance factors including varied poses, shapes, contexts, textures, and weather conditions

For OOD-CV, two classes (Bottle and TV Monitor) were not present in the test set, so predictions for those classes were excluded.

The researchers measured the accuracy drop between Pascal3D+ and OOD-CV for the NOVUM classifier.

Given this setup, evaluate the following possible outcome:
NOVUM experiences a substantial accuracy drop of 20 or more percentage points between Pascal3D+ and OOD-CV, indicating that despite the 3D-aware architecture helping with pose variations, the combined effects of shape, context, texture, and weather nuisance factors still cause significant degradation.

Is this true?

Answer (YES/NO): NO